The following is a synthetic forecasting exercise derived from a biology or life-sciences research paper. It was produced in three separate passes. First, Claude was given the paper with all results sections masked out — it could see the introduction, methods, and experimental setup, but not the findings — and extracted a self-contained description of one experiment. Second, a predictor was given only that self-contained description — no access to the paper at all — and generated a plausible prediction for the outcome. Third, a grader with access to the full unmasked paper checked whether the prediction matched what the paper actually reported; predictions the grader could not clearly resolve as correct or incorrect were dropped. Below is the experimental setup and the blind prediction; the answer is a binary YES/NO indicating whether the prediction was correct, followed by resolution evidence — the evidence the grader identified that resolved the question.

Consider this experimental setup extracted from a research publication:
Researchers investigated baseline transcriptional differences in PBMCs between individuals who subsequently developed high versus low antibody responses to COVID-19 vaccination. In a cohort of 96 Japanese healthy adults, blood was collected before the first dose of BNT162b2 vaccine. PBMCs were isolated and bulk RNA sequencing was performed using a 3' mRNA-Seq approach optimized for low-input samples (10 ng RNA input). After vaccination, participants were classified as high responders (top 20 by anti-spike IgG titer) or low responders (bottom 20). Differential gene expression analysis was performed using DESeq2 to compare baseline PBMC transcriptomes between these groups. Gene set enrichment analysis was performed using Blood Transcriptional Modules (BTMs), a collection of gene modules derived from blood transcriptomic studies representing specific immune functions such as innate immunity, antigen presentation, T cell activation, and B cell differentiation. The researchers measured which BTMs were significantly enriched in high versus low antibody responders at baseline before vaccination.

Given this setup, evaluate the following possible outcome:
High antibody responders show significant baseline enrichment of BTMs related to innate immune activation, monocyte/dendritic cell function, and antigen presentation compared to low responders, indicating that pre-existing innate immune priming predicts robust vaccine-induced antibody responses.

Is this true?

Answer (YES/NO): NO